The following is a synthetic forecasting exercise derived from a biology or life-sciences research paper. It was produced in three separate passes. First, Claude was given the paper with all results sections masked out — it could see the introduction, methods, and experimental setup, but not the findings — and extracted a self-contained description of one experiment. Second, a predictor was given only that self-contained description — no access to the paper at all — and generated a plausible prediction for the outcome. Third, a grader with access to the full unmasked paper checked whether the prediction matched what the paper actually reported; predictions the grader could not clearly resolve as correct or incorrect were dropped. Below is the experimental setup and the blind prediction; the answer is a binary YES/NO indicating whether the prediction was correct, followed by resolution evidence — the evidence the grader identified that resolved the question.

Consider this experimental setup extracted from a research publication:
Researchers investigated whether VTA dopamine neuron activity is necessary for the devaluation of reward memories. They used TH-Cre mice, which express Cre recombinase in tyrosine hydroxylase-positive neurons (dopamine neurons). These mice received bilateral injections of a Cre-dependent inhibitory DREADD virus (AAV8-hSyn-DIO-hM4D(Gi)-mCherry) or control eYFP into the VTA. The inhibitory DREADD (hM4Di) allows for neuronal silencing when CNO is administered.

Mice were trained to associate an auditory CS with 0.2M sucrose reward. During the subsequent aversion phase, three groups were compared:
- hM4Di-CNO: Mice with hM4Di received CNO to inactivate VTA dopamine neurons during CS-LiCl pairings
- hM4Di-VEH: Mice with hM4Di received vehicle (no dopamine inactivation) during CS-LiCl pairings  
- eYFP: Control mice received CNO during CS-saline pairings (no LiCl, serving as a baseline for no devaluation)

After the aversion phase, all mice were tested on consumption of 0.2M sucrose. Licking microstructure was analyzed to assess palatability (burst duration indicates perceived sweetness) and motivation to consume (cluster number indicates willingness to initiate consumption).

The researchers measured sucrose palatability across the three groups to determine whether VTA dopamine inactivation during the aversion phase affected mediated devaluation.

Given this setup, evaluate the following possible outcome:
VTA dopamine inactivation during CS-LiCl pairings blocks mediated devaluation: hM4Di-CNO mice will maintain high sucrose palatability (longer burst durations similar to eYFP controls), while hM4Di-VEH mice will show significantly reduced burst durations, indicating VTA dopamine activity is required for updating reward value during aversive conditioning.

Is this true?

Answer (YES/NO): YES